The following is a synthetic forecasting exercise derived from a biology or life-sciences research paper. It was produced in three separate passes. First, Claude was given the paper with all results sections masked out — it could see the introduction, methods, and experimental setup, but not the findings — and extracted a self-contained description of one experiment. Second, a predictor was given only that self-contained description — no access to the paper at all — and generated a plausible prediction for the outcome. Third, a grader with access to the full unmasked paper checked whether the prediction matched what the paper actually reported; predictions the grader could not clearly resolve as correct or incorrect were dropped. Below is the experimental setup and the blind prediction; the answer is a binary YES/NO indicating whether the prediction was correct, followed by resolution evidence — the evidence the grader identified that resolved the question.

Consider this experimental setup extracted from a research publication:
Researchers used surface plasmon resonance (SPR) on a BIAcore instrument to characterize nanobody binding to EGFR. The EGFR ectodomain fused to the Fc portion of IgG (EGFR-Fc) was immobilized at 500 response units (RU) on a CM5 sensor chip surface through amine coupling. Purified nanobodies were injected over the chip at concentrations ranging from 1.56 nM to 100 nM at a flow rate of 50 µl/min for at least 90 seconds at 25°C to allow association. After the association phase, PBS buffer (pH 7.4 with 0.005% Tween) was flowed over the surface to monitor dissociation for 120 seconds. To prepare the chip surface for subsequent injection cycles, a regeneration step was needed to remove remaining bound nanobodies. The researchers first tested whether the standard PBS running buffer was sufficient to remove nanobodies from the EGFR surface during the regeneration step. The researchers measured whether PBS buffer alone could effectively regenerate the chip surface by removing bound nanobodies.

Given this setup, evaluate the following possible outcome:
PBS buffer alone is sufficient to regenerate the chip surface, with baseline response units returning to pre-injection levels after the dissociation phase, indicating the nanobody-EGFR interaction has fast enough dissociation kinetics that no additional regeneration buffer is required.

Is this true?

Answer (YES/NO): NO